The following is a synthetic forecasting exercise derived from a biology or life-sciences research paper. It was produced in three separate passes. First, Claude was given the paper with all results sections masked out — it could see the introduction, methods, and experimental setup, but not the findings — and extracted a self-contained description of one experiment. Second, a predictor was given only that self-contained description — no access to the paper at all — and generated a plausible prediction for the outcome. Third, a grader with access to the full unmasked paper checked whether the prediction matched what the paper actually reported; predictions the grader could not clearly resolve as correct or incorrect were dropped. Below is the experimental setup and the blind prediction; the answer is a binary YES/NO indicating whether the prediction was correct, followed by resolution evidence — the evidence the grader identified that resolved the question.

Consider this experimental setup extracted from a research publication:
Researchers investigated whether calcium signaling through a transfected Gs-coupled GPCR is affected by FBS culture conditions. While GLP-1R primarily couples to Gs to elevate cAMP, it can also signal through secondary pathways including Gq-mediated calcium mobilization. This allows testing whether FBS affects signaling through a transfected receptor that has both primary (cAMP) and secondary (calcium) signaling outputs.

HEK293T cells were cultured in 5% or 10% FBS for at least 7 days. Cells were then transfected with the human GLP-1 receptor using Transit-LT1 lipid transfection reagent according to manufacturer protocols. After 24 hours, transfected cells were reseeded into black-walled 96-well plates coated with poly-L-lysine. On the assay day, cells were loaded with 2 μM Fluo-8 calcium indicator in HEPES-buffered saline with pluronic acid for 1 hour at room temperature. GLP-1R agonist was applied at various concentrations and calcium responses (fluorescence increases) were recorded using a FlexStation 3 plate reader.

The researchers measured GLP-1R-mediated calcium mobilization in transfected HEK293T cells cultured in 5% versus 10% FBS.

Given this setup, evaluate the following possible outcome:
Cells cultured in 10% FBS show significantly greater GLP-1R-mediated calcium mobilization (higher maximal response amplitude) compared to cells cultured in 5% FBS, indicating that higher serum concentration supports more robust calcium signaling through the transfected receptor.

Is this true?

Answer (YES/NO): NO